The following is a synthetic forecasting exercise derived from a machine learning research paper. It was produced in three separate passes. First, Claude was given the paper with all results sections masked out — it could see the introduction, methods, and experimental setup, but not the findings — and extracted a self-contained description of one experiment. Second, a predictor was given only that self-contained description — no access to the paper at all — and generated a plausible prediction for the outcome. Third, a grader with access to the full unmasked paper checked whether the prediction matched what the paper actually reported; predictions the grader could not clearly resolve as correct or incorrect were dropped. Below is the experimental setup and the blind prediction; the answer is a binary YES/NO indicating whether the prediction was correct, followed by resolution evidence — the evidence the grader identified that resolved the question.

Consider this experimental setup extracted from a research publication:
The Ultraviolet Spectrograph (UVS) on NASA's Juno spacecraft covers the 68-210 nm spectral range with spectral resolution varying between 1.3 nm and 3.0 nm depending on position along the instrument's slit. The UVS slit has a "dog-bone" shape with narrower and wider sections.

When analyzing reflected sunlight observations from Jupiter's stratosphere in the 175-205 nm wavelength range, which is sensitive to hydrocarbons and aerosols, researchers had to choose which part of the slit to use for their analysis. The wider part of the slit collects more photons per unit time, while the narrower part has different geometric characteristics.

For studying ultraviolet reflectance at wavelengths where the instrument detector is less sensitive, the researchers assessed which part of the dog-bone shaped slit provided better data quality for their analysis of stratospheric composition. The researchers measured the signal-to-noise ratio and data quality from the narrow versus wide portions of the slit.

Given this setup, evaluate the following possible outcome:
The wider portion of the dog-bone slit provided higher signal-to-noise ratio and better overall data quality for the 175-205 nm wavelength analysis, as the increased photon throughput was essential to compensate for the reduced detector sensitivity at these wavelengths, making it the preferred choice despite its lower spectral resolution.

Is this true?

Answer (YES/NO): YES